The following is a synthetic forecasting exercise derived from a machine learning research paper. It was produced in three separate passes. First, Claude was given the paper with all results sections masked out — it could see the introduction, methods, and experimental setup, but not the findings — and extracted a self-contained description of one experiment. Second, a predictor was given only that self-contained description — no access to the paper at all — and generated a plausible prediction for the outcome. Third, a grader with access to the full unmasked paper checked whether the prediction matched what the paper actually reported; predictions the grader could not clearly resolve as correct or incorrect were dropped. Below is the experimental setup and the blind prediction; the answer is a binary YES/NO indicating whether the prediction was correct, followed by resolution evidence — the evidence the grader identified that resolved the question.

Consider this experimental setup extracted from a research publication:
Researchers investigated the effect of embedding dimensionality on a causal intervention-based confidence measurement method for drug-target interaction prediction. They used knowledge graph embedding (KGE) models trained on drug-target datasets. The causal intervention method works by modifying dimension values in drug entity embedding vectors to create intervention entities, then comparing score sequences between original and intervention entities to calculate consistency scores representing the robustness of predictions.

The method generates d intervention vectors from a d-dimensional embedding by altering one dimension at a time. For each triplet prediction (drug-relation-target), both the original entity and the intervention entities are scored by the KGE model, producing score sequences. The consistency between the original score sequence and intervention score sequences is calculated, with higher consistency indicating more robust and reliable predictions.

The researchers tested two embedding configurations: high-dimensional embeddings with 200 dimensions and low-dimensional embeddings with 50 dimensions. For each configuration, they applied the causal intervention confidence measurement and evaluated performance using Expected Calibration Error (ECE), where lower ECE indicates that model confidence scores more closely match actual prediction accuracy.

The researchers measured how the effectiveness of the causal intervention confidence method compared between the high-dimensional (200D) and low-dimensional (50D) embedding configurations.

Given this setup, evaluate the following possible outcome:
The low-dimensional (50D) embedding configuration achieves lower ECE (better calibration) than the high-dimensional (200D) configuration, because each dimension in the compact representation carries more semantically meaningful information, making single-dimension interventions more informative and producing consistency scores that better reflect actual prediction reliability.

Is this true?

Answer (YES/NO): YES